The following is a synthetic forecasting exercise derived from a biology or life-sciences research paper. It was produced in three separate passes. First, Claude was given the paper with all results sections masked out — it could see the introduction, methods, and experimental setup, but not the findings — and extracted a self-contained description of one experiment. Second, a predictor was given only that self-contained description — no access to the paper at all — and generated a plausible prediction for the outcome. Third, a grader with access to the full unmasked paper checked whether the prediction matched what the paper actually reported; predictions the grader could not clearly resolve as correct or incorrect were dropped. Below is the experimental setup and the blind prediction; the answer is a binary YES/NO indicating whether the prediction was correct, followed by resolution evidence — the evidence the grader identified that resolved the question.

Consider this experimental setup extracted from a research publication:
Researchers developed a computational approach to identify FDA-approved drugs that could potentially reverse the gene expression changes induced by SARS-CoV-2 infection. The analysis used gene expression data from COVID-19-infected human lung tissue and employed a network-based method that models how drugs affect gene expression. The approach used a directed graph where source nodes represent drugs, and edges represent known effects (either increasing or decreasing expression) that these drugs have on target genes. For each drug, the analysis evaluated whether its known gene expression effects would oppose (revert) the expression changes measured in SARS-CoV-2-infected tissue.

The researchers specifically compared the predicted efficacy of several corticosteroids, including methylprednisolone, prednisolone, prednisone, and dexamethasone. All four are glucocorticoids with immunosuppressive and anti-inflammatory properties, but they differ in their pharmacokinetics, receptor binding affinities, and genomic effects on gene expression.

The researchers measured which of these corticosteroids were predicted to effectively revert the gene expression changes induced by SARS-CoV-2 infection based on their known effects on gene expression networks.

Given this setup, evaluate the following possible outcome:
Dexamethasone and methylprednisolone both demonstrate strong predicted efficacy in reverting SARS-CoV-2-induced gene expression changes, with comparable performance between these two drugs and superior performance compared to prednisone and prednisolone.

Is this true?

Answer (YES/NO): NO